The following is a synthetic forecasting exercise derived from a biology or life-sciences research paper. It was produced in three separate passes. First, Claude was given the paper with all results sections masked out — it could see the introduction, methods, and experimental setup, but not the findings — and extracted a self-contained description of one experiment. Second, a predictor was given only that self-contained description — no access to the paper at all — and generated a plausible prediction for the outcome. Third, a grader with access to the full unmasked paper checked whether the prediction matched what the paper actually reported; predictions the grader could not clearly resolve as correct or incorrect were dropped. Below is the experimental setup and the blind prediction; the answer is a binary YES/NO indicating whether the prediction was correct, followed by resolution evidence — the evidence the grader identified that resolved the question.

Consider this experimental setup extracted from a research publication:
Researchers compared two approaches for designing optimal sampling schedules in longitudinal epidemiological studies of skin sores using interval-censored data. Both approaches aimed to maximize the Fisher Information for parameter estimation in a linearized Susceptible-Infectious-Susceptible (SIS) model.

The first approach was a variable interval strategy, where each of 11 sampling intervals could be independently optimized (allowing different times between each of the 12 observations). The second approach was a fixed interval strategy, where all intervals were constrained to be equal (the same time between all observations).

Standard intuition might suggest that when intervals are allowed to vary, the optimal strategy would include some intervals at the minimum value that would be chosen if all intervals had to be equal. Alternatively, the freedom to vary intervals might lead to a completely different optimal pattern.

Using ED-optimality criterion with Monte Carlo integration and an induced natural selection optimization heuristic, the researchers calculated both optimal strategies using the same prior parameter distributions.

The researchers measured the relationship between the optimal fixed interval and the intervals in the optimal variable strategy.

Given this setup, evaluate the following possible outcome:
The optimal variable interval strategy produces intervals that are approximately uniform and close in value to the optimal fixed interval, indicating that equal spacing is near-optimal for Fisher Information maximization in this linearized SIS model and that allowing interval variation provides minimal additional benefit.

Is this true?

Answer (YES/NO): NO